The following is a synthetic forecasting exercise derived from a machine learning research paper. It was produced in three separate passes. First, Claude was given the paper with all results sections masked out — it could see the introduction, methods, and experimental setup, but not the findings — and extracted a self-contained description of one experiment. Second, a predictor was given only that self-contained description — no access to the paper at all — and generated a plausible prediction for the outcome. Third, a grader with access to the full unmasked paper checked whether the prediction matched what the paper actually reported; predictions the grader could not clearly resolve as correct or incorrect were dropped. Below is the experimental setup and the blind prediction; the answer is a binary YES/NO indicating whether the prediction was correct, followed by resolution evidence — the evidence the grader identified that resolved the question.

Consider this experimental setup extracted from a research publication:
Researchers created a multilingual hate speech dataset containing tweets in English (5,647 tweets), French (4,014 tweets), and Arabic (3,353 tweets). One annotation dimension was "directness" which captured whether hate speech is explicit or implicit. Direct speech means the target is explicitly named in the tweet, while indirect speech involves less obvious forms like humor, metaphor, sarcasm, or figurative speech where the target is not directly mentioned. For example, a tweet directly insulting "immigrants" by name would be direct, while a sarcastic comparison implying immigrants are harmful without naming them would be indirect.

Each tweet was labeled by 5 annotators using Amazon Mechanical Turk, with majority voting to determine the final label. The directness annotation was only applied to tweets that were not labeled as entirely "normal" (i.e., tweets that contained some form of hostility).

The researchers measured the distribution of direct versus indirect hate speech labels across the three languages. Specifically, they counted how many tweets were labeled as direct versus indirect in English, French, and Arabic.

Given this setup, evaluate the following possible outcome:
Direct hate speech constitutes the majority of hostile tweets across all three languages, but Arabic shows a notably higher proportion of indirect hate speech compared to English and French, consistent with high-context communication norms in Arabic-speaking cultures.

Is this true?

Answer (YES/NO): NO